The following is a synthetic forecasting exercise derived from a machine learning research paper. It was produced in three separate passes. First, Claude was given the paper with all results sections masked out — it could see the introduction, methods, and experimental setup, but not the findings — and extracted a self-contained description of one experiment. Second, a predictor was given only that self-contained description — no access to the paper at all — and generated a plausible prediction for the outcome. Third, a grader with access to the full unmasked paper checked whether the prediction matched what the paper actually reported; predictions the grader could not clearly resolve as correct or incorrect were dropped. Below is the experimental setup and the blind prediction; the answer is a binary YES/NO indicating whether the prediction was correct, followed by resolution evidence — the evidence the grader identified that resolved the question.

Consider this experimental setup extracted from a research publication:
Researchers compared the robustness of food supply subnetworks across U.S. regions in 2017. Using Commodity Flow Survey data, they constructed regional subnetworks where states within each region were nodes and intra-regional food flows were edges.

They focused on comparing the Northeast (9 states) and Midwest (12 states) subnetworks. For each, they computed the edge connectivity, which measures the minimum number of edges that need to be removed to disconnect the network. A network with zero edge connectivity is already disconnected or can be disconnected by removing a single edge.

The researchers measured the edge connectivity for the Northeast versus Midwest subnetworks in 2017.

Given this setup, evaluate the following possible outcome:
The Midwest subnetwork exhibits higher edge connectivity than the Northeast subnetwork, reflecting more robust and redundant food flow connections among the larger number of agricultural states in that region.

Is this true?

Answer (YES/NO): YES